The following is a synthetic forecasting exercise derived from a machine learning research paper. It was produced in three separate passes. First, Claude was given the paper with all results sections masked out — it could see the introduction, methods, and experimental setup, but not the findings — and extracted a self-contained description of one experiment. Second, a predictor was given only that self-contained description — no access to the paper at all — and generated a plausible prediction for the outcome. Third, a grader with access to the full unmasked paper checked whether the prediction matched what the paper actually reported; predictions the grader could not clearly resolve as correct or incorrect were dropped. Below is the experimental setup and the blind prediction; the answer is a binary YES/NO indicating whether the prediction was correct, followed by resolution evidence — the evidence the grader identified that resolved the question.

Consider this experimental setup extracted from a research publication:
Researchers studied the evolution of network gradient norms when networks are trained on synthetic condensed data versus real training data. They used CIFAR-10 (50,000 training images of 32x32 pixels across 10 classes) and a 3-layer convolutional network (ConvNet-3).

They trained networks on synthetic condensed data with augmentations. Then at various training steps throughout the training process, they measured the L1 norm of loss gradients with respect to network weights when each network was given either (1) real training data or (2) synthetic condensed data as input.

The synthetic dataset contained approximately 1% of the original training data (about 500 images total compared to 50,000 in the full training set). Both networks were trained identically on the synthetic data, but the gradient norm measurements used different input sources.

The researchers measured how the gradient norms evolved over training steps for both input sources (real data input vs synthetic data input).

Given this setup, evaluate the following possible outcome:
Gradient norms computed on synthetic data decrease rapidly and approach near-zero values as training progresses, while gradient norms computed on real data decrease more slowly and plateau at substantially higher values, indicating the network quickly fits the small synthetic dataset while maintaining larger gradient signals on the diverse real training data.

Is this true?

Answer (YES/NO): NO